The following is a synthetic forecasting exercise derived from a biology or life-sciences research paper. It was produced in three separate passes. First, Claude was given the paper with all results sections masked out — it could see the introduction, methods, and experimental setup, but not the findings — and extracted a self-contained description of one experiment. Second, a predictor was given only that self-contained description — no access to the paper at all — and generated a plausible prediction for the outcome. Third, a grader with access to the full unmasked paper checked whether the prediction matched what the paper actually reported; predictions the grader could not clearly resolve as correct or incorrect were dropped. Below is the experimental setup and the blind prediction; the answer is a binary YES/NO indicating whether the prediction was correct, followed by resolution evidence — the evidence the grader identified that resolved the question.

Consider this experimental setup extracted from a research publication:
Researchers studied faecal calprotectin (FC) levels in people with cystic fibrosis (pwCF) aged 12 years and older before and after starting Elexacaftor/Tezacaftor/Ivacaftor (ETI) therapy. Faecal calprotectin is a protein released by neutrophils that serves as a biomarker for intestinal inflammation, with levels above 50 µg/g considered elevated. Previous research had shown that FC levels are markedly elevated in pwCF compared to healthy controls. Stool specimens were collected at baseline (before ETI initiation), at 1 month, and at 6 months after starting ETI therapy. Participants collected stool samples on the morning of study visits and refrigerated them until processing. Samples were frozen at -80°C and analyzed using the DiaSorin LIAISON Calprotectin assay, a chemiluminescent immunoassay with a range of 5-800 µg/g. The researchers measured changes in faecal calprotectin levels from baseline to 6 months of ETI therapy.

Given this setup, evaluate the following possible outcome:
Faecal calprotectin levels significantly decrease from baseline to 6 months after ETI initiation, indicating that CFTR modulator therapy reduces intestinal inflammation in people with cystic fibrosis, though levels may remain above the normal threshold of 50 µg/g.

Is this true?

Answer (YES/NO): NO